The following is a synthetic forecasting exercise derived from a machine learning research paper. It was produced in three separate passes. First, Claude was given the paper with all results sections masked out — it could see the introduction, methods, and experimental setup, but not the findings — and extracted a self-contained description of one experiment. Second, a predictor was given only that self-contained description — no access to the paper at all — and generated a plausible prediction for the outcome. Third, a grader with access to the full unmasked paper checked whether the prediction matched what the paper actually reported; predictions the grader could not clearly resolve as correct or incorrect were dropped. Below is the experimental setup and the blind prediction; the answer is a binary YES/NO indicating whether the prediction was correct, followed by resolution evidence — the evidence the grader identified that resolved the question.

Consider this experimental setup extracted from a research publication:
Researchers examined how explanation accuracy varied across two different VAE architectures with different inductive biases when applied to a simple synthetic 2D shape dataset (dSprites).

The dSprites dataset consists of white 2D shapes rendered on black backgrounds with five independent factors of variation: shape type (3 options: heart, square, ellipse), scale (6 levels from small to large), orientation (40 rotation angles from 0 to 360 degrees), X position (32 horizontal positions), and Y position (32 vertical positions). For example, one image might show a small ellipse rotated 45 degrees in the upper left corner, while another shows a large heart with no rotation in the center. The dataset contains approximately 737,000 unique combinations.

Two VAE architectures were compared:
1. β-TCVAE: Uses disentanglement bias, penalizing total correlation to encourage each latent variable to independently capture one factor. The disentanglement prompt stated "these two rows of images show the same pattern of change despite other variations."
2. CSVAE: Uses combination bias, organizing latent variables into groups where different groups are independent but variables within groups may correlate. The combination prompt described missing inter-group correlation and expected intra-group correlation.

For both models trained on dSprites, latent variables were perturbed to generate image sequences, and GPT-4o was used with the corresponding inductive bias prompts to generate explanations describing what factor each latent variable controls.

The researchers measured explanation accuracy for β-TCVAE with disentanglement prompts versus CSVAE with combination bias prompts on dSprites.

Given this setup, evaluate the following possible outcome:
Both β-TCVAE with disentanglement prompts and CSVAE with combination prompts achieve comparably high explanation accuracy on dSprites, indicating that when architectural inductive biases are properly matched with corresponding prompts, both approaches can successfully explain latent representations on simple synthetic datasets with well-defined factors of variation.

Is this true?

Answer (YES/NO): NO